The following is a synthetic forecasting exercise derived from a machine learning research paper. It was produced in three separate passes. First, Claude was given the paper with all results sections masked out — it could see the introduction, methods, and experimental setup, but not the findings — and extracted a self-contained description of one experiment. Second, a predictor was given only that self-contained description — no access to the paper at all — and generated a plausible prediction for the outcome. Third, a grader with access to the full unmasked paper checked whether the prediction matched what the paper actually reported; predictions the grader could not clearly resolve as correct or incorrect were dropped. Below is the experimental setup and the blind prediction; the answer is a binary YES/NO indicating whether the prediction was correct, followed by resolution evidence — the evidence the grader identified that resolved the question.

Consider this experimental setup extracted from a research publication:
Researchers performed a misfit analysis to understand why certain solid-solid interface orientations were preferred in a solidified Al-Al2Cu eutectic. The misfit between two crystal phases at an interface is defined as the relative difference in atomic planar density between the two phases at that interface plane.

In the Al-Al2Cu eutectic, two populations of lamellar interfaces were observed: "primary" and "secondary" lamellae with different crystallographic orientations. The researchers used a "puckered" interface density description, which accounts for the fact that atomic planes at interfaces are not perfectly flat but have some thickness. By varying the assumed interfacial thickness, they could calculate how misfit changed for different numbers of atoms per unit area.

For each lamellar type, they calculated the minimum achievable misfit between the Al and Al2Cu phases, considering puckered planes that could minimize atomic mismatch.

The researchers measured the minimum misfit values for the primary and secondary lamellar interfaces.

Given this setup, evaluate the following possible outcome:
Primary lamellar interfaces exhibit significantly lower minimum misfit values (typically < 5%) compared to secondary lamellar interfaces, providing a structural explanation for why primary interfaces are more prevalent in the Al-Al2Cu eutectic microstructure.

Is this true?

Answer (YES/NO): NO